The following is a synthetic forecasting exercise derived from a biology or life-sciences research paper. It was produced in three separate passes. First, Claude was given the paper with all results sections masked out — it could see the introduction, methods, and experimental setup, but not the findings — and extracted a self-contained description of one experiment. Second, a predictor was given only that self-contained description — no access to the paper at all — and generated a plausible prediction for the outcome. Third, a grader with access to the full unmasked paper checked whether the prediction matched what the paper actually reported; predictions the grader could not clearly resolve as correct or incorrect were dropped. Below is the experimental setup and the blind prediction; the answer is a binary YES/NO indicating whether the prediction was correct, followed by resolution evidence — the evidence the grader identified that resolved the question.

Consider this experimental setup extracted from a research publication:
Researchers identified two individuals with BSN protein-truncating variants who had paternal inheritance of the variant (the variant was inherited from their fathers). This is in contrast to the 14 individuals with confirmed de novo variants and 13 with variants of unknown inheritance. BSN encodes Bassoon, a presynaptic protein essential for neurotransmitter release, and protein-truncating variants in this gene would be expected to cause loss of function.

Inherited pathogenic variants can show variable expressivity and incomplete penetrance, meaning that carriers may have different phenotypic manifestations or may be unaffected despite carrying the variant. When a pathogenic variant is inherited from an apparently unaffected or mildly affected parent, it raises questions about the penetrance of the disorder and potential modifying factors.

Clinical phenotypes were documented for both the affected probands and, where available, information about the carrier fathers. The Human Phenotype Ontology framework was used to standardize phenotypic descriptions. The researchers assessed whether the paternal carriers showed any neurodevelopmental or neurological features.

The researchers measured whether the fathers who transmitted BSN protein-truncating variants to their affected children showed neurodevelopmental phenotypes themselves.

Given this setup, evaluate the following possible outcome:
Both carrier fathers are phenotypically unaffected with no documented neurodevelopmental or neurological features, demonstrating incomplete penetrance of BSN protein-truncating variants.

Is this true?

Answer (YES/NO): NO